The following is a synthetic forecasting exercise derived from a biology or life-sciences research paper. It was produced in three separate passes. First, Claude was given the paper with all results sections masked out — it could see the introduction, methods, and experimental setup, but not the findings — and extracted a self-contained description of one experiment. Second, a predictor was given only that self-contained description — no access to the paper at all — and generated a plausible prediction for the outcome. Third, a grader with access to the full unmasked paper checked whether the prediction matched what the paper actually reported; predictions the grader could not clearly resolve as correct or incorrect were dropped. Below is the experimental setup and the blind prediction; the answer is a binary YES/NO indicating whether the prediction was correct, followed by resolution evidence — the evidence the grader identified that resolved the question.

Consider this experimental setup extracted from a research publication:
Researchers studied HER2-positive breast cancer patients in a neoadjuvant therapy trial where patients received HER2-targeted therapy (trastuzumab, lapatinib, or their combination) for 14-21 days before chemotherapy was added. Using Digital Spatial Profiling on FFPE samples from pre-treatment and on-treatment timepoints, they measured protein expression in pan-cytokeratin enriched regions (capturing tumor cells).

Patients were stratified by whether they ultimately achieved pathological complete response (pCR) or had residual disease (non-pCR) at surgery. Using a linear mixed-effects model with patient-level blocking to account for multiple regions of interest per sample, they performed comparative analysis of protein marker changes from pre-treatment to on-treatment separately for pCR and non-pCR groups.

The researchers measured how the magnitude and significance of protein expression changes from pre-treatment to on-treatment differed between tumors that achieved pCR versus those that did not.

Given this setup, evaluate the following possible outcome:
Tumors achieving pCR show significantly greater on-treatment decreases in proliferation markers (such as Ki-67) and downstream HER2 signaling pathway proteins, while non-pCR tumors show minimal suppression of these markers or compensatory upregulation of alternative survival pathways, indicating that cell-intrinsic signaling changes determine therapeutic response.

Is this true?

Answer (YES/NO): NO